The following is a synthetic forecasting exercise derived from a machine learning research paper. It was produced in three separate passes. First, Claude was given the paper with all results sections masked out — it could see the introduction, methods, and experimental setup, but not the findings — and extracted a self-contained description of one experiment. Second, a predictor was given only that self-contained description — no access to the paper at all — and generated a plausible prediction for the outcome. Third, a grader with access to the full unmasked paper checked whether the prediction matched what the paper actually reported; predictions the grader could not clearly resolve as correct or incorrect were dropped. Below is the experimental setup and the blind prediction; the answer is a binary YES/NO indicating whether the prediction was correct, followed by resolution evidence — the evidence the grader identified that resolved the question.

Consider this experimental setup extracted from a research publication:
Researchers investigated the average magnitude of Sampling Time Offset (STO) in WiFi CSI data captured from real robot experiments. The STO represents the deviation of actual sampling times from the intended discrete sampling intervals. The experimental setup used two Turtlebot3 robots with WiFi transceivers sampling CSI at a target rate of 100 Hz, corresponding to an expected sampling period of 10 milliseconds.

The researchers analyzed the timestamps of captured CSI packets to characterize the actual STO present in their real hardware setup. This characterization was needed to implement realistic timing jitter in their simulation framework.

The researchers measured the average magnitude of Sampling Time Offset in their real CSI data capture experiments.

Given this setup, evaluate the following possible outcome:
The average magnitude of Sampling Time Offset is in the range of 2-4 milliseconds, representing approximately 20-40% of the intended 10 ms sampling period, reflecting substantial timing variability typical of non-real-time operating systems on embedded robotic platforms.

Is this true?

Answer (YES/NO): NO